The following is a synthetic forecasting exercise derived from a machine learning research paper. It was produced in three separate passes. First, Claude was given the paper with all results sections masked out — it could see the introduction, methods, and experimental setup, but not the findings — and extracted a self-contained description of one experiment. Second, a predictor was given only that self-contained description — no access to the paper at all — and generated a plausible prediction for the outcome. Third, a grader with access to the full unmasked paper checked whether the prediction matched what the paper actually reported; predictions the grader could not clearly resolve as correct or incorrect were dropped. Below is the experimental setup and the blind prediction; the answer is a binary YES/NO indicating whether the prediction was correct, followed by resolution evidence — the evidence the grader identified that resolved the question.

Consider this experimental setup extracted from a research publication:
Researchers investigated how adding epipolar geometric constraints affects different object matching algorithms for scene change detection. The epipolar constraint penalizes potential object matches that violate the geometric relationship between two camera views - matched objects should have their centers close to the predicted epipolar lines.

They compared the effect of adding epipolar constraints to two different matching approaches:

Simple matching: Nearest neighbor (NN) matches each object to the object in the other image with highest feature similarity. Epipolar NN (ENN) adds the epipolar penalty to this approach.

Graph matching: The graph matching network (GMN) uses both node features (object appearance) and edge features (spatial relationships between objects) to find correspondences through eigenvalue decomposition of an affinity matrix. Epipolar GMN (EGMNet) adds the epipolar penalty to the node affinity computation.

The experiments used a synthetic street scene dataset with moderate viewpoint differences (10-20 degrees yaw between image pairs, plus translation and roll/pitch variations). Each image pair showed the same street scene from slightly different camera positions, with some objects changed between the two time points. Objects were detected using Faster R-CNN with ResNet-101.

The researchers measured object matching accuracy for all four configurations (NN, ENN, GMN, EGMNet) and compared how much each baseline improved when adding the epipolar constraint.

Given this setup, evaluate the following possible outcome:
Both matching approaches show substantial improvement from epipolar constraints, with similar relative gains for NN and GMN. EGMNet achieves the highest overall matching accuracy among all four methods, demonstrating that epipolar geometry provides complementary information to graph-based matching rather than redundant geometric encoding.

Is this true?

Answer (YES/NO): NO